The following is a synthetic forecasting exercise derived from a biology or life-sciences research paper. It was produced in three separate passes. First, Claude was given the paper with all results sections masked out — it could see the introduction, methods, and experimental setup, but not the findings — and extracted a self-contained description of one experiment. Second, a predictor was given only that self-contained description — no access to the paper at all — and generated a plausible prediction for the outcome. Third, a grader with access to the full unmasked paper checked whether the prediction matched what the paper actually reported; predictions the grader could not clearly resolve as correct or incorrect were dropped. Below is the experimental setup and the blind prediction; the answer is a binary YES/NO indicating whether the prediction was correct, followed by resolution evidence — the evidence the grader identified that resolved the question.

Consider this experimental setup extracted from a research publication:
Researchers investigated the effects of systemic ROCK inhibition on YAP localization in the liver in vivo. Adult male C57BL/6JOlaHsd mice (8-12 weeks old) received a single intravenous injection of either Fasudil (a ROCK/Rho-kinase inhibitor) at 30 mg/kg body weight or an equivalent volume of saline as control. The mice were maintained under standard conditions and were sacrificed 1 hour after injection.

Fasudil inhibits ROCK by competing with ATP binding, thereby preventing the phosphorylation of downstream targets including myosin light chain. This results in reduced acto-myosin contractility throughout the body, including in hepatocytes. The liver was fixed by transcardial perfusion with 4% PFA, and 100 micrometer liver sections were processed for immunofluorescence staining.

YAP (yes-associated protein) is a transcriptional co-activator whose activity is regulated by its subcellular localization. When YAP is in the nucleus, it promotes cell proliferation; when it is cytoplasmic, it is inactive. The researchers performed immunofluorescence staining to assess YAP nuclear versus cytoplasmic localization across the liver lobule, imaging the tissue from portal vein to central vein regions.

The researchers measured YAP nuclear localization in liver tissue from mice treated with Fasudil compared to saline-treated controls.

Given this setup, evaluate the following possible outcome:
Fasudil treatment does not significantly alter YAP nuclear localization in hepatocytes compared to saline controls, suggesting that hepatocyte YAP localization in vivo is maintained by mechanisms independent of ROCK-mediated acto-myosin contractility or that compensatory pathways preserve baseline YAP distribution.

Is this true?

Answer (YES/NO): YES